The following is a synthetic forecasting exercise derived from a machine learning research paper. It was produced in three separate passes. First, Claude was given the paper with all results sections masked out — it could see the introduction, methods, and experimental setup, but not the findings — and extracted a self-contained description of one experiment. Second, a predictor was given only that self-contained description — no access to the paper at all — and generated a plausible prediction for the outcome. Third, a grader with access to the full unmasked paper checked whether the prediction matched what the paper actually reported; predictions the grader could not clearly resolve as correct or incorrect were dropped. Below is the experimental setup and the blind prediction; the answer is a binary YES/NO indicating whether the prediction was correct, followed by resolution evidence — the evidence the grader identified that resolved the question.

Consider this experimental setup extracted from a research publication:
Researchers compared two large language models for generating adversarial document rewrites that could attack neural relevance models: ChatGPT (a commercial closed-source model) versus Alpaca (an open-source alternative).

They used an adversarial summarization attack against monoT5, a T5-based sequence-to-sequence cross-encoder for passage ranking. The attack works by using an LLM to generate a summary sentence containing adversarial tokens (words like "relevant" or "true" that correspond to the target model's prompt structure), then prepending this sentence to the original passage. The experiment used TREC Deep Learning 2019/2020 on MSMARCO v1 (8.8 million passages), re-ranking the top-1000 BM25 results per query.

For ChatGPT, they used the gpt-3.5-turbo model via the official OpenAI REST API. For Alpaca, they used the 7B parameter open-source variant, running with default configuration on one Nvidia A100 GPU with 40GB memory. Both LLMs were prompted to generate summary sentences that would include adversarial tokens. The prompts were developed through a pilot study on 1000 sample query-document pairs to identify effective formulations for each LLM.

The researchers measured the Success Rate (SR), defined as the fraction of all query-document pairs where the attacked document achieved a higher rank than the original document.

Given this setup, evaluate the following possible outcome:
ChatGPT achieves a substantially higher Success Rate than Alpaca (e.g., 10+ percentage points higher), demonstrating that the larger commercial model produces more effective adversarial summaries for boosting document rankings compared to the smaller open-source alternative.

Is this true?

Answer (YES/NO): NO